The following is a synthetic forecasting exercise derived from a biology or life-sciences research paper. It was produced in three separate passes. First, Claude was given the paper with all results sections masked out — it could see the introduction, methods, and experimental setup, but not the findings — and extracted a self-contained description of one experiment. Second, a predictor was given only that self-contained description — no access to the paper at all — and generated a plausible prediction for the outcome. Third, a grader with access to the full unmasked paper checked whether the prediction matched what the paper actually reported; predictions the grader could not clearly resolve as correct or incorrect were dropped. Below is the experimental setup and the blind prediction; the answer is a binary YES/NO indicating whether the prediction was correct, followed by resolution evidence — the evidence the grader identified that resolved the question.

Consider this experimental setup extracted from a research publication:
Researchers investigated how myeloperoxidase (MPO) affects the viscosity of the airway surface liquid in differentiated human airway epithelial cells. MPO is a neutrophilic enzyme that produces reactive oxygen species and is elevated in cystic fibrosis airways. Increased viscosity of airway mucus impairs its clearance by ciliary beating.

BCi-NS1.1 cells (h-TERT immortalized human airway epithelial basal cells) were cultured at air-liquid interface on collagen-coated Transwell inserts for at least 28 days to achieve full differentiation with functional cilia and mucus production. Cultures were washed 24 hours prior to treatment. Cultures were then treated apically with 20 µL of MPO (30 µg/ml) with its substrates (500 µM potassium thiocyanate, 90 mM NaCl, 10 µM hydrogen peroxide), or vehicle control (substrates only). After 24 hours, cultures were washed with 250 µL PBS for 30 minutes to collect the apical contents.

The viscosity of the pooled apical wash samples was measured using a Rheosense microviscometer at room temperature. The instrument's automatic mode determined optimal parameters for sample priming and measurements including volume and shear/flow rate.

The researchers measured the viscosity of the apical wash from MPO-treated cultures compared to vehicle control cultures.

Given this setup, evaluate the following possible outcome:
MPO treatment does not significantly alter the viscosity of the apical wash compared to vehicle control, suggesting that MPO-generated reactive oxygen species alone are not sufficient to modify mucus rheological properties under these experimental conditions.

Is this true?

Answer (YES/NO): NO